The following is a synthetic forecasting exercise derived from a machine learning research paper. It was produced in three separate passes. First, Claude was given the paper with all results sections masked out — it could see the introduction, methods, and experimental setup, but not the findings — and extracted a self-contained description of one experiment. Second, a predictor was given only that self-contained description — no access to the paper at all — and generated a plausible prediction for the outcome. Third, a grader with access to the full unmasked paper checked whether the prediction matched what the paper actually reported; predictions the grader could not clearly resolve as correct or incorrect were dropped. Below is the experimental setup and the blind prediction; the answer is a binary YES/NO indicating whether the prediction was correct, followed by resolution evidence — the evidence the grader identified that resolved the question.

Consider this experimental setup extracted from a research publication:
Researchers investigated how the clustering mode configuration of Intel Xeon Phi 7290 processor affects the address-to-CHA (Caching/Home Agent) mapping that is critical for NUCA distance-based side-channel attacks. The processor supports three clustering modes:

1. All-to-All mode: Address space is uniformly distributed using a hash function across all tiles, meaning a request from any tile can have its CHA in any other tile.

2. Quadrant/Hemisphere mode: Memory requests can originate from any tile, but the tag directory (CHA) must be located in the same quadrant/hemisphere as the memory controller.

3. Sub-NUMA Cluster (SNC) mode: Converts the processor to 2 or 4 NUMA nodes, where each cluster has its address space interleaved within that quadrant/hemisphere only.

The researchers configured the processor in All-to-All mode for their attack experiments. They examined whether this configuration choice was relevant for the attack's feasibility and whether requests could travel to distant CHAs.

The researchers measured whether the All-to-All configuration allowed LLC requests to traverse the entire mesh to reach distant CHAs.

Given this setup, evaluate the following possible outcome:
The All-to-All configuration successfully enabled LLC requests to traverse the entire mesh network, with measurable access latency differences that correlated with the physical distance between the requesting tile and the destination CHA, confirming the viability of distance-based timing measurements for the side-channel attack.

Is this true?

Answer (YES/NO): YES